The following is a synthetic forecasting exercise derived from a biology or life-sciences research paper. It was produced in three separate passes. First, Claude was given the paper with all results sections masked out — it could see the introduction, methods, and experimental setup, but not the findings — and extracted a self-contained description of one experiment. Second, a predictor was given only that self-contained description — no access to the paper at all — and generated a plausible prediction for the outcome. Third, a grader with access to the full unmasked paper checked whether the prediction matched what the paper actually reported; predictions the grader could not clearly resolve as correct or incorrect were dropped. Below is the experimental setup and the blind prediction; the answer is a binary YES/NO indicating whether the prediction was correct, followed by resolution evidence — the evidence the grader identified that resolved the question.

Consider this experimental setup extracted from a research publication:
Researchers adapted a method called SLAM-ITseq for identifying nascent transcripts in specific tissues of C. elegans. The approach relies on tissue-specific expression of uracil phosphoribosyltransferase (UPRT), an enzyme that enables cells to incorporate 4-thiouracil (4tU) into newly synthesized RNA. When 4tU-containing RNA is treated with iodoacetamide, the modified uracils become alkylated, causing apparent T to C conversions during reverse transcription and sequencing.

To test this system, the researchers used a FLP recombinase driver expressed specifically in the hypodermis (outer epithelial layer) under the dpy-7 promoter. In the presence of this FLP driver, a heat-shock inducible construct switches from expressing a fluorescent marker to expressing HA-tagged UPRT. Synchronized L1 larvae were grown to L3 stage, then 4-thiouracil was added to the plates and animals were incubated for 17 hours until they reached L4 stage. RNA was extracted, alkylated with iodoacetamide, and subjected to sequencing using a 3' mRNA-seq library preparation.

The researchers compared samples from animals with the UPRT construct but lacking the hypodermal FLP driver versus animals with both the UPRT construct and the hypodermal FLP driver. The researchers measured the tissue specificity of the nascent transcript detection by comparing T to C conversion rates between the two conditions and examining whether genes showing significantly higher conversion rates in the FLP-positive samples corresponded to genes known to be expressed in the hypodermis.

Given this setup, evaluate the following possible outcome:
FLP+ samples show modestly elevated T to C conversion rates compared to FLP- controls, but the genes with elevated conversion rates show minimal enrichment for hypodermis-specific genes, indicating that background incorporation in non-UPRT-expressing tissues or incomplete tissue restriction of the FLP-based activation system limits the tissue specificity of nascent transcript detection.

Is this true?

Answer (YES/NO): NO